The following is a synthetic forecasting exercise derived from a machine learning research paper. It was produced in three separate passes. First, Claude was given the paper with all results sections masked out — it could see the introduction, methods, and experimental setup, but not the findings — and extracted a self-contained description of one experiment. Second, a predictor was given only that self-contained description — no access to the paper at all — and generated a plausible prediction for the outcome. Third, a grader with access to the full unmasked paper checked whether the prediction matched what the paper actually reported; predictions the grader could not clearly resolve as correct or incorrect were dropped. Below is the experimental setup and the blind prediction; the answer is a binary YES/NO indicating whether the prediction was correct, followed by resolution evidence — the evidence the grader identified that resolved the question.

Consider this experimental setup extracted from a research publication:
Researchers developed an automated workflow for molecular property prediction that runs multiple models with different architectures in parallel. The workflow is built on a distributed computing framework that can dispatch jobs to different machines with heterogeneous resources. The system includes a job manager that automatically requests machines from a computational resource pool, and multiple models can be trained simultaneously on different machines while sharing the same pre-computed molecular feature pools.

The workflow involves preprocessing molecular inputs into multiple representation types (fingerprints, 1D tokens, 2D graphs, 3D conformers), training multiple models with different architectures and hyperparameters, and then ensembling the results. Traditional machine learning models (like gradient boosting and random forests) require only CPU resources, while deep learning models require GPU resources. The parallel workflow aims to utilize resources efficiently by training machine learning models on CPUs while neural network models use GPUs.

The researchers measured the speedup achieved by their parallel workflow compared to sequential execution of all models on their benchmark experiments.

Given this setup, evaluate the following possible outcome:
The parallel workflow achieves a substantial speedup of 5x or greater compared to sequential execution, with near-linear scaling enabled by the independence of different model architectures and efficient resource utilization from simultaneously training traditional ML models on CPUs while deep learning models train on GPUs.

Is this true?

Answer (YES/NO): NO